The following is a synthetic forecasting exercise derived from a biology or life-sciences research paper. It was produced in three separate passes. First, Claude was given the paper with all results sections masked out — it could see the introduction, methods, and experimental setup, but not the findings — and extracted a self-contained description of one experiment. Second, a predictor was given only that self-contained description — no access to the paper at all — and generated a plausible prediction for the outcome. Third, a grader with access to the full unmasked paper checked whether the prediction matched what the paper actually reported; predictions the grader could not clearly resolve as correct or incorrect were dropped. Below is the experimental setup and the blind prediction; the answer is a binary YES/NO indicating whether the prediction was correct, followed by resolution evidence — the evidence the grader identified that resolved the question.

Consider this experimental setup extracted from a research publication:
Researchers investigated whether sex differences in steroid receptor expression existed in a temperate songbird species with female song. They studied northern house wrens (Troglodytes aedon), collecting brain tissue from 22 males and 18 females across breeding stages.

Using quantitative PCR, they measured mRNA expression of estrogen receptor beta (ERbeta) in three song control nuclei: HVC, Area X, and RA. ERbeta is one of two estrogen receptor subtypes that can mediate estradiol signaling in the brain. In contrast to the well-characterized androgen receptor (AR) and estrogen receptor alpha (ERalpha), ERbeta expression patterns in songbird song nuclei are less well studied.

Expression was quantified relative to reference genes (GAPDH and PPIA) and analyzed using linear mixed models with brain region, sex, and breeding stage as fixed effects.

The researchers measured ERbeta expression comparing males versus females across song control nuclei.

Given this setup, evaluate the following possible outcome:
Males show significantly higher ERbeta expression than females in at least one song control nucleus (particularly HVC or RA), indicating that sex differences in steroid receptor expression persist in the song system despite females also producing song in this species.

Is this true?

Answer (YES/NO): NO